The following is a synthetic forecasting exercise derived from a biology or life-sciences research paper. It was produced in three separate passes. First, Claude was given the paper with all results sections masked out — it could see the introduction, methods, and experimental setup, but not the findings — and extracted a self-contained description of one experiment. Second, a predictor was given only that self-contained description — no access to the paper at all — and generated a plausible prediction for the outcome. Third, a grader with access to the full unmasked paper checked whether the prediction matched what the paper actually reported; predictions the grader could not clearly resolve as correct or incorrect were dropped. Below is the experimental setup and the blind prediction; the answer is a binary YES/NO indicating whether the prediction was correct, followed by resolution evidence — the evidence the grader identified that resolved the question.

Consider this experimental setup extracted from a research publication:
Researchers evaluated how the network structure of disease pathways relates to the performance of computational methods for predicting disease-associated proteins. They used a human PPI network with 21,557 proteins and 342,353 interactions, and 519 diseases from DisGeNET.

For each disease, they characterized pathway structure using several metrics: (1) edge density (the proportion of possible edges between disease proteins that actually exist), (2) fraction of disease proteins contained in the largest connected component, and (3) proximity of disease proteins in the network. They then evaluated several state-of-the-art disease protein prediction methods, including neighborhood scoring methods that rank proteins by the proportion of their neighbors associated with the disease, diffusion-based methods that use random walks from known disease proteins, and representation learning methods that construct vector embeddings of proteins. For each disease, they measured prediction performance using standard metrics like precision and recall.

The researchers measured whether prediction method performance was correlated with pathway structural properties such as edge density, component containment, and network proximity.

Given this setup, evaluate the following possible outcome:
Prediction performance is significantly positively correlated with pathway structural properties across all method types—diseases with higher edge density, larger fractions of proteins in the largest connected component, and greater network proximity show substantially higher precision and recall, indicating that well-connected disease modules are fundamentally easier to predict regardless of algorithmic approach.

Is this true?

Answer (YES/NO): YES